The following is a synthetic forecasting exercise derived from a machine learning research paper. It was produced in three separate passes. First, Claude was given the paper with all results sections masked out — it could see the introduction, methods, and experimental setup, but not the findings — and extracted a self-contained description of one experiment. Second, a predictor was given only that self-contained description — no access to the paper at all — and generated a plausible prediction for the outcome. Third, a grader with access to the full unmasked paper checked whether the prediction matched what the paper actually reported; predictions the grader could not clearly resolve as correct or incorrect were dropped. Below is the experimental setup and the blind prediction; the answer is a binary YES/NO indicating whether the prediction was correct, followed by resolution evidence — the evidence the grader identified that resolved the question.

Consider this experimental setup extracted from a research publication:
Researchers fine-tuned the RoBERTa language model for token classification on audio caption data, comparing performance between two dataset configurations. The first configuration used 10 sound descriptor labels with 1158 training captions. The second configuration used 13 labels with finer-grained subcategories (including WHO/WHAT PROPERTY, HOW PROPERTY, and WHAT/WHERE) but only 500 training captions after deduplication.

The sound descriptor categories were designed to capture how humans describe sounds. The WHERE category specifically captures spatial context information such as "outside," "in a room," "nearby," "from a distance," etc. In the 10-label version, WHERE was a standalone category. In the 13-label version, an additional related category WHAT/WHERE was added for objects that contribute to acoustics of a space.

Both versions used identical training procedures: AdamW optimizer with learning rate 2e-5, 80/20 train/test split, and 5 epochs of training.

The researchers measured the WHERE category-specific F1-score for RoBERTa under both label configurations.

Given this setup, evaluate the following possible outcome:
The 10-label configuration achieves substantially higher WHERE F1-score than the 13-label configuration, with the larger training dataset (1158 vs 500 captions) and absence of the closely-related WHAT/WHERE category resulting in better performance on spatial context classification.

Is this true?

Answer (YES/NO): NO